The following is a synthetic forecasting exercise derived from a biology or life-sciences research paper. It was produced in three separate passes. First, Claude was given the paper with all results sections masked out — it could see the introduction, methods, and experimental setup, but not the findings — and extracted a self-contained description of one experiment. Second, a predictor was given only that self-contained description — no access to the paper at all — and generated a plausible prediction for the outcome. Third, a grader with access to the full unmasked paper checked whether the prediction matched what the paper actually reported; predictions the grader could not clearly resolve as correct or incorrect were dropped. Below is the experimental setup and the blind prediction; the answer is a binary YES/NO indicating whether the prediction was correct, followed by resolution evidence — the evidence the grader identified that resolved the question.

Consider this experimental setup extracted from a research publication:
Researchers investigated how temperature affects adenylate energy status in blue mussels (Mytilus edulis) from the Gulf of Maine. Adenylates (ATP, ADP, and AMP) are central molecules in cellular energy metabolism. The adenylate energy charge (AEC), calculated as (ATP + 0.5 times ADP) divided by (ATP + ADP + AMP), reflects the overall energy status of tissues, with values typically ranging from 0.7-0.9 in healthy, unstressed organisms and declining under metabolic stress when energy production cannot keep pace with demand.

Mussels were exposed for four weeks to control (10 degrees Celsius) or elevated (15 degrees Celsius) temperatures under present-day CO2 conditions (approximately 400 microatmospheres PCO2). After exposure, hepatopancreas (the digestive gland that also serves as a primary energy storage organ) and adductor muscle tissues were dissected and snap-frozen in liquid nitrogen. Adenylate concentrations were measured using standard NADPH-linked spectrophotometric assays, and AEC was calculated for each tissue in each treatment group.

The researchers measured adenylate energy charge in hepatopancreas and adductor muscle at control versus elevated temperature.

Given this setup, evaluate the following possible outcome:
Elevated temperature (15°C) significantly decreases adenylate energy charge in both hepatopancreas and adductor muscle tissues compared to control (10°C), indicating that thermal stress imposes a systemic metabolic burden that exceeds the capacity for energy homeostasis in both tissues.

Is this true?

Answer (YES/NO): NO